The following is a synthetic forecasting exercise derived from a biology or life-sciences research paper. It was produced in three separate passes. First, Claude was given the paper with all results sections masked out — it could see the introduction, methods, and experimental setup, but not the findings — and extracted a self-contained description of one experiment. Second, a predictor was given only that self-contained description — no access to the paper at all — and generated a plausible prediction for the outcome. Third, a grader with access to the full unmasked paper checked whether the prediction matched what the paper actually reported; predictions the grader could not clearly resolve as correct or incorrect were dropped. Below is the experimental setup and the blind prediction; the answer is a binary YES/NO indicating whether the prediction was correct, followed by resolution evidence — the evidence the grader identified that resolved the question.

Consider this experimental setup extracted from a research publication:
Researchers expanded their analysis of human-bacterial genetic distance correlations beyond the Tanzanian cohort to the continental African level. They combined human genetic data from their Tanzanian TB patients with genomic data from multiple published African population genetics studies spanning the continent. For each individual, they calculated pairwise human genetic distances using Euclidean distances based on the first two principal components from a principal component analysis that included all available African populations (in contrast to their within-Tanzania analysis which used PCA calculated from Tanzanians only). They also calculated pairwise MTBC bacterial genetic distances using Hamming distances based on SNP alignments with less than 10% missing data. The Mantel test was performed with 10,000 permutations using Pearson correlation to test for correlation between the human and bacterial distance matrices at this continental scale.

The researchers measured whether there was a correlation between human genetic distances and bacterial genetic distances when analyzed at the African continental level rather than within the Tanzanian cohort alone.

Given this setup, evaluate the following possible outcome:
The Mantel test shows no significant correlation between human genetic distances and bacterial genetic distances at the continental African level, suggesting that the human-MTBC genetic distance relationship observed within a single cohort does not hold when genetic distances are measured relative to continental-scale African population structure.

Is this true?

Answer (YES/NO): YES